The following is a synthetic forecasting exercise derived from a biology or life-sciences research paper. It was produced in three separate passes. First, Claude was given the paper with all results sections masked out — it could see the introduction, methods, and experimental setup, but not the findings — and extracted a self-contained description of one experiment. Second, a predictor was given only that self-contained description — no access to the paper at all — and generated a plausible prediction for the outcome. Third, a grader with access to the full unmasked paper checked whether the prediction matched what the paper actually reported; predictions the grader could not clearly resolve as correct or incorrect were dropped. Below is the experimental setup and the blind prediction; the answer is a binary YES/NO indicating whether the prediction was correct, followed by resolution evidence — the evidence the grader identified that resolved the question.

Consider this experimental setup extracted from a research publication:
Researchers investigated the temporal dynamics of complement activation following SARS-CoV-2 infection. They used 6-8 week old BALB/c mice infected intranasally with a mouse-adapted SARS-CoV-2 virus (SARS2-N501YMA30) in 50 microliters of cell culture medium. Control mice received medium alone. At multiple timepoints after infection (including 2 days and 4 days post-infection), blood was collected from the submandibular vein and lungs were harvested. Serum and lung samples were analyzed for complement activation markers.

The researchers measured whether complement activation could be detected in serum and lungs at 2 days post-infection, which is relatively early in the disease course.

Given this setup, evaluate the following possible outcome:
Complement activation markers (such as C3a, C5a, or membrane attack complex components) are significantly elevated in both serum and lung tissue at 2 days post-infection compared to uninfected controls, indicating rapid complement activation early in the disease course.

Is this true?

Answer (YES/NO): YES